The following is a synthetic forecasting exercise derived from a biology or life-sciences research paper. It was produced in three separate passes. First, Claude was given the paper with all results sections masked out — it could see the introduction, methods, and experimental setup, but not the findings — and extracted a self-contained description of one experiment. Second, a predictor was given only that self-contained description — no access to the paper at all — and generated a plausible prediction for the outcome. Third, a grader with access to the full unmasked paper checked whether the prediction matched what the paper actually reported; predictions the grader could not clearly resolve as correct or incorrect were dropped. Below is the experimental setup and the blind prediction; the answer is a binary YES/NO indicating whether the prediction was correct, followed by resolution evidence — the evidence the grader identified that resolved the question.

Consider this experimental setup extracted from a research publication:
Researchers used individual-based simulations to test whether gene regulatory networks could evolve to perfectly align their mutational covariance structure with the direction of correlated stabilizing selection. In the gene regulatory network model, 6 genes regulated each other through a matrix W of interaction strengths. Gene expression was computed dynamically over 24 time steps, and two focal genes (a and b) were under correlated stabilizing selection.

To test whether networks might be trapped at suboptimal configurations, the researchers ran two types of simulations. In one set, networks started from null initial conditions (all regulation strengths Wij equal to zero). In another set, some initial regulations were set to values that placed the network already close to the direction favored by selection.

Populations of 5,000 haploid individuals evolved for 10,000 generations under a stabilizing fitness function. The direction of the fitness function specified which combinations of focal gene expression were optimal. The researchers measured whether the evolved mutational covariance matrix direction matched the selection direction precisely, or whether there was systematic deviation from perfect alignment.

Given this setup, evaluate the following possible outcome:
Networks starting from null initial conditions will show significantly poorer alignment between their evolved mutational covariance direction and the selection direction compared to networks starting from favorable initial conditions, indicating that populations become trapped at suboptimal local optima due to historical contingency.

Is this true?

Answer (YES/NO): NO